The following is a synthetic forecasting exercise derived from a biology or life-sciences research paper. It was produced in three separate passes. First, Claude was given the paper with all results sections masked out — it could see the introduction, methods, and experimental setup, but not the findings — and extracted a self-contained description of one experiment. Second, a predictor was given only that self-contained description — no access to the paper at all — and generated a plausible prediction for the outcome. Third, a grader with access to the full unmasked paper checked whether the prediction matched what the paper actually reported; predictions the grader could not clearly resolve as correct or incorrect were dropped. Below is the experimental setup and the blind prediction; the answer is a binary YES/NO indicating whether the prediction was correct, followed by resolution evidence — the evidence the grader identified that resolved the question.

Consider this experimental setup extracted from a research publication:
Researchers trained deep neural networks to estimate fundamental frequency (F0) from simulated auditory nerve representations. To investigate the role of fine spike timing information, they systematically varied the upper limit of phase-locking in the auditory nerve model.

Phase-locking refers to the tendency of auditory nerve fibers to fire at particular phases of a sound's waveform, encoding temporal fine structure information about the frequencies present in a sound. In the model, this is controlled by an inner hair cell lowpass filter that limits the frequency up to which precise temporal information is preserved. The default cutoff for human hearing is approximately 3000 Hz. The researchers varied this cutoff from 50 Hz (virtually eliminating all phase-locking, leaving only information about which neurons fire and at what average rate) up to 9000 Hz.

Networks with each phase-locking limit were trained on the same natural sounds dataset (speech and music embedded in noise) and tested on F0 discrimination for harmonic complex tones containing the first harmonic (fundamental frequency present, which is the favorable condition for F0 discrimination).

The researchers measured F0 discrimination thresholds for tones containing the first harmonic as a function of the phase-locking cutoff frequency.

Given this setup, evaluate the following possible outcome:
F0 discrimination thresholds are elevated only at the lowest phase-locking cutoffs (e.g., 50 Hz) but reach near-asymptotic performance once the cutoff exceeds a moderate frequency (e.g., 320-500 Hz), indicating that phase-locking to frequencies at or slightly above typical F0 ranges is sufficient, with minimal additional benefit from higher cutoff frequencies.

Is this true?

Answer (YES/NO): NO